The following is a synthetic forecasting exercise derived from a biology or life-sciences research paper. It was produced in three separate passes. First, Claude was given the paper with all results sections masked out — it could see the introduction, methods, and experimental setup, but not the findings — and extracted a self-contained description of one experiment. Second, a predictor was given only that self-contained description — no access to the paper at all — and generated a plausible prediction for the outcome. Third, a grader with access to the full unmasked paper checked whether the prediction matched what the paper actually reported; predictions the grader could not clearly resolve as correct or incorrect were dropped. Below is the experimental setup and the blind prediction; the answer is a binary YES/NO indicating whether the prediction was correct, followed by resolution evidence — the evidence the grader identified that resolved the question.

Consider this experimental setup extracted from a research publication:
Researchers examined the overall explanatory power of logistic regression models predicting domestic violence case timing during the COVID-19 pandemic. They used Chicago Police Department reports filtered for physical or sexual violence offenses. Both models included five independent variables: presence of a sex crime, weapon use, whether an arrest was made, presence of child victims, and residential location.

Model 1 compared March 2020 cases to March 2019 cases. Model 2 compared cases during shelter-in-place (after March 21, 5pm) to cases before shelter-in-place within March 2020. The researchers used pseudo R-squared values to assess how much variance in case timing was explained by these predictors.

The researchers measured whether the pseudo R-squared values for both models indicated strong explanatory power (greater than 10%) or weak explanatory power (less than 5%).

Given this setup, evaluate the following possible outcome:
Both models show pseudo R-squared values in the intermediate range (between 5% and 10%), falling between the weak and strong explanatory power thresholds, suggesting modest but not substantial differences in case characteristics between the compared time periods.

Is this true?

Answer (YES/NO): NO